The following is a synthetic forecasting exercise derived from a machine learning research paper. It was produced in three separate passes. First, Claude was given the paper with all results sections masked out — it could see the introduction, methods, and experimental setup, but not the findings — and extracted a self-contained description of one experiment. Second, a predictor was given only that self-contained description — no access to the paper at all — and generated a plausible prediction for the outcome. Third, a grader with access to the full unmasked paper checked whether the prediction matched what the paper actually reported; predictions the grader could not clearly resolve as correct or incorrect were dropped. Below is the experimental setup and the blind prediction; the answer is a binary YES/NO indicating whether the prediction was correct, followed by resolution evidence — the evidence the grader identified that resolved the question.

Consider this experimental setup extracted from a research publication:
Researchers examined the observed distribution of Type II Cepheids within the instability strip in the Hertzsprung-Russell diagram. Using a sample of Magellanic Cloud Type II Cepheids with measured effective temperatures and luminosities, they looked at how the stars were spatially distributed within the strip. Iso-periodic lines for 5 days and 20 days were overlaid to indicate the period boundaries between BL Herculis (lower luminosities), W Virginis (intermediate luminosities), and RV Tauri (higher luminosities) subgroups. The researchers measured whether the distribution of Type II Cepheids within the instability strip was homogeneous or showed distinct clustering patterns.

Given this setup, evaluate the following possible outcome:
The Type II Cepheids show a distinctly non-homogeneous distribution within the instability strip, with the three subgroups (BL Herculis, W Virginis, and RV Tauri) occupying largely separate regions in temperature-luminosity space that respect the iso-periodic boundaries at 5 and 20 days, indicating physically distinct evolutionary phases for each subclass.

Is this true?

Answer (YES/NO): NO